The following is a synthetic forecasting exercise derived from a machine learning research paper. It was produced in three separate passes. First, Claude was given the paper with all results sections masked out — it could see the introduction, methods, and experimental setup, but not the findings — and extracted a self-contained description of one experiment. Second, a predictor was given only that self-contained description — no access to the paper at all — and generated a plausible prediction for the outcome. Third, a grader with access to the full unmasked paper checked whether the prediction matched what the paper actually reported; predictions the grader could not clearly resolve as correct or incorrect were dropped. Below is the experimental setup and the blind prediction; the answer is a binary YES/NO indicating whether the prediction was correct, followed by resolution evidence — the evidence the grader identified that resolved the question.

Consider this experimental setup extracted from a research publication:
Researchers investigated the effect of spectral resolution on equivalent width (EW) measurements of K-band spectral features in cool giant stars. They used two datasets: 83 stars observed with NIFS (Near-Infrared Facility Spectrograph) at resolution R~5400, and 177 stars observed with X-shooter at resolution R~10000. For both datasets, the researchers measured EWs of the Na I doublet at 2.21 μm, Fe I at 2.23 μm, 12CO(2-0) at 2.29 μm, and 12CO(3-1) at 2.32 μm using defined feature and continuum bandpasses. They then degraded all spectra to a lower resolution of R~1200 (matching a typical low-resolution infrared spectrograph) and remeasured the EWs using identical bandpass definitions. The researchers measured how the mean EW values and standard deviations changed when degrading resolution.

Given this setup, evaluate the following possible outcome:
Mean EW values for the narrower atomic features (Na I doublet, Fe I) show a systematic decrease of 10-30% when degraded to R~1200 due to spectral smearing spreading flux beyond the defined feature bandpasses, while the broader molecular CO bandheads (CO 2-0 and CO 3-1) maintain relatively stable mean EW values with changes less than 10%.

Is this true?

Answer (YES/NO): NO